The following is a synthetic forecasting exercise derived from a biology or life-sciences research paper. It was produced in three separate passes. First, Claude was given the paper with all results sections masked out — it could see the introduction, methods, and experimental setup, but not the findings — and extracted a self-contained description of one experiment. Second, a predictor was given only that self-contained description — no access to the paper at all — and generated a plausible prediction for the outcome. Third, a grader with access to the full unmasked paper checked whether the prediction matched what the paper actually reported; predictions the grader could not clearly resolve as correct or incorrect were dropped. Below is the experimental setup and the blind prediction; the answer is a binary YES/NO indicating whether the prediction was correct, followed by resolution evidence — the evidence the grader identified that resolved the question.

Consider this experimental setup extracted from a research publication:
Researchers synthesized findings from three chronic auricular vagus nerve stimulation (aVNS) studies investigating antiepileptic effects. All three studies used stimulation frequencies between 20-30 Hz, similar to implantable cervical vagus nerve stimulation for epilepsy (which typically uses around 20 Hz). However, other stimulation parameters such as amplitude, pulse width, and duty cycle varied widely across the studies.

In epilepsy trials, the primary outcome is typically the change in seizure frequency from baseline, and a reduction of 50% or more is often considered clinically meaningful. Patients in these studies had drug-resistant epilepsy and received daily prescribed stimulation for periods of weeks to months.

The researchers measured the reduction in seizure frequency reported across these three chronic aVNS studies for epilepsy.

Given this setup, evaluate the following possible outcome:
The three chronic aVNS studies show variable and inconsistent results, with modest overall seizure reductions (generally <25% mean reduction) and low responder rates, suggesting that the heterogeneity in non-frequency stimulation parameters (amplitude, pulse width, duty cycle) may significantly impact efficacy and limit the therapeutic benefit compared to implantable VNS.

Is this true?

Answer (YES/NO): NO